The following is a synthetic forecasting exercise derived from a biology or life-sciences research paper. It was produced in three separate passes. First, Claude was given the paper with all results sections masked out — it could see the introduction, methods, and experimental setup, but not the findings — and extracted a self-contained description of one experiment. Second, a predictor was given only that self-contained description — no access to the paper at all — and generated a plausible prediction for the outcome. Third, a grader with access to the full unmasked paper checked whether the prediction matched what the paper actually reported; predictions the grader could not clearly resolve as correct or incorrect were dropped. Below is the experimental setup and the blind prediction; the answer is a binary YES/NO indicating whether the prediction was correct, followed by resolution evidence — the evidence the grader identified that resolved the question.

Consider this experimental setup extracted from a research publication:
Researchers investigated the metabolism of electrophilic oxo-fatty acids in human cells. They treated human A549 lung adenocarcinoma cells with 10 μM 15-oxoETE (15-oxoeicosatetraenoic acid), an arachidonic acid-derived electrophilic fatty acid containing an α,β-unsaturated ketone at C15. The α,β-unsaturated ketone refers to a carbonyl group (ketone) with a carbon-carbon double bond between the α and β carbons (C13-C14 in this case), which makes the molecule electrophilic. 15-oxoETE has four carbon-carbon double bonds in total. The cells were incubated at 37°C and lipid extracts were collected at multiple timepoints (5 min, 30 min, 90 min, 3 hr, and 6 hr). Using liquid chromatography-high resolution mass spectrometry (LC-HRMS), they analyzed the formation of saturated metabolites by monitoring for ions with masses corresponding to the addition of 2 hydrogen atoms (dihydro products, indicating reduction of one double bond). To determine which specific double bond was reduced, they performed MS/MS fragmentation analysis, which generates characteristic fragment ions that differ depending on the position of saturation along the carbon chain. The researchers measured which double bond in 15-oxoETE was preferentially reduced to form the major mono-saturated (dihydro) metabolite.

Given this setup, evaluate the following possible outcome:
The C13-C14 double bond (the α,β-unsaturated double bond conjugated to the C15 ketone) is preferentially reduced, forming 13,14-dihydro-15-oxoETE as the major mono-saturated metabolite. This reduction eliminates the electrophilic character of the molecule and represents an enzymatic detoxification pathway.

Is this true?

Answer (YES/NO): NO